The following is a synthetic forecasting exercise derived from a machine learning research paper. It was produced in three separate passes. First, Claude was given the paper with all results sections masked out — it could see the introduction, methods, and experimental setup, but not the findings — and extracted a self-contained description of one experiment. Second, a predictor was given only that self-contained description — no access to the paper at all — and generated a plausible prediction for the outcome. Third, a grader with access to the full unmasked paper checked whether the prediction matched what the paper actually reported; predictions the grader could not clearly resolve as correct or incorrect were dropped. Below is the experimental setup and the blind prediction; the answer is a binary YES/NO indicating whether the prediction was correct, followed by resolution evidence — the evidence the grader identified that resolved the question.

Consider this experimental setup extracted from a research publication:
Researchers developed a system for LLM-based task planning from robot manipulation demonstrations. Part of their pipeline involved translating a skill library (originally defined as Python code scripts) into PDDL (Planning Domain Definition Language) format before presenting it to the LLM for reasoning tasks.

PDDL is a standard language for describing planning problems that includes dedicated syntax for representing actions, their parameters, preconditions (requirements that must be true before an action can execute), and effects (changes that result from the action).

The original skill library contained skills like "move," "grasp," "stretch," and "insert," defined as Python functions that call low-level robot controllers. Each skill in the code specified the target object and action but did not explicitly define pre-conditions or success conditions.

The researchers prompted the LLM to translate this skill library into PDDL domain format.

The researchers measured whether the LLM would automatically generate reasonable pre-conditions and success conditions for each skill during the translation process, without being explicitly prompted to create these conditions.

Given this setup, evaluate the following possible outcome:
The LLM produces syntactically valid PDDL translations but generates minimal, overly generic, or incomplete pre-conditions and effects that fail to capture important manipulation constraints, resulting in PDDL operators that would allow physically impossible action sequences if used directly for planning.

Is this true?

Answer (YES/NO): NO